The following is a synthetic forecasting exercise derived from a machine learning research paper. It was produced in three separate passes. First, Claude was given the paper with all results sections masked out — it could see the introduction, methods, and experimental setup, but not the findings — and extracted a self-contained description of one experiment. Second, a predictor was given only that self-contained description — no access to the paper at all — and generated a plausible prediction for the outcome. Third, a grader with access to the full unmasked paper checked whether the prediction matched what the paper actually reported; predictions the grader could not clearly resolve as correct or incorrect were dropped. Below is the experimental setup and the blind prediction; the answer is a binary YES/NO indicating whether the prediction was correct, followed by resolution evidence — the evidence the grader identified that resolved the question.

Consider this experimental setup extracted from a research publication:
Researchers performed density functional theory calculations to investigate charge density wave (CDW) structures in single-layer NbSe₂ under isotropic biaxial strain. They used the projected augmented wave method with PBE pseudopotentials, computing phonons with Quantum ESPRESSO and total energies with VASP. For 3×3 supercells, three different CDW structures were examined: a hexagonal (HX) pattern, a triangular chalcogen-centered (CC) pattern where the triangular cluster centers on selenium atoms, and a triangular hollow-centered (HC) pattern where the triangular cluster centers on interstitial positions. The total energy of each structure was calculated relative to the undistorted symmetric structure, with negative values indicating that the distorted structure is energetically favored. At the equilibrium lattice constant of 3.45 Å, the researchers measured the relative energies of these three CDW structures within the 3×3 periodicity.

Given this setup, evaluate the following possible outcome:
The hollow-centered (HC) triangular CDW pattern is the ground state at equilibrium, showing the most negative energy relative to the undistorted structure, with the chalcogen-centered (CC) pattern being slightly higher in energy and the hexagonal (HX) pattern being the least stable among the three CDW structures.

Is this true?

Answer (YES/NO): YES